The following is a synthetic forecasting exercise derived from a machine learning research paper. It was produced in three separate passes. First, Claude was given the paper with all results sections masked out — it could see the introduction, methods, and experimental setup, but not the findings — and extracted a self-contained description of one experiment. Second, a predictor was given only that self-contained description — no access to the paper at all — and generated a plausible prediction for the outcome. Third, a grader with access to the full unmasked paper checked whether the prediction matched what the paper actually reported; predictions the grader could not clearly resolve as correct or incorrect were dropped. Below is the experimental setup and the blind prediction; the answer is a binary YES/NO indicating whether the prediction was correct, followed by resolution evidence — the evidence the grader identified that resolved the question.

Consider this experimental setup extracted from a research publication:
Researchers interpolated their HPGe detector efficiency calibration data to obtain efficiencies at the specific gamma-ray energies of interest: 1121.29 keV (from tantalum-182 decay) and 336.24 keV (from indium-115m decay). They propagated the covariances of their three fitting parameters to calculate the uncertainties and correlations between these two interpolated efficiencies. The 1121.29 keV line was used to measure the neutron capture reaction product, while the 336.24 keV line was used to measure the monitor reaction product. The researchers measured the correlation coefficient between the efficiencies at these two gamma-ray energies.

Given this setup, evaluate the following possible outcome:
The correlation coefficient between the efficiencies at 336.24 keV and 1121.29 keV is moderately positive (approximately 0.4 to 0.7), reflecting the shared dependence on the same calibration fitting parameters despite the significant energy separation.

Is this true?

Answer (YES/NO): NO